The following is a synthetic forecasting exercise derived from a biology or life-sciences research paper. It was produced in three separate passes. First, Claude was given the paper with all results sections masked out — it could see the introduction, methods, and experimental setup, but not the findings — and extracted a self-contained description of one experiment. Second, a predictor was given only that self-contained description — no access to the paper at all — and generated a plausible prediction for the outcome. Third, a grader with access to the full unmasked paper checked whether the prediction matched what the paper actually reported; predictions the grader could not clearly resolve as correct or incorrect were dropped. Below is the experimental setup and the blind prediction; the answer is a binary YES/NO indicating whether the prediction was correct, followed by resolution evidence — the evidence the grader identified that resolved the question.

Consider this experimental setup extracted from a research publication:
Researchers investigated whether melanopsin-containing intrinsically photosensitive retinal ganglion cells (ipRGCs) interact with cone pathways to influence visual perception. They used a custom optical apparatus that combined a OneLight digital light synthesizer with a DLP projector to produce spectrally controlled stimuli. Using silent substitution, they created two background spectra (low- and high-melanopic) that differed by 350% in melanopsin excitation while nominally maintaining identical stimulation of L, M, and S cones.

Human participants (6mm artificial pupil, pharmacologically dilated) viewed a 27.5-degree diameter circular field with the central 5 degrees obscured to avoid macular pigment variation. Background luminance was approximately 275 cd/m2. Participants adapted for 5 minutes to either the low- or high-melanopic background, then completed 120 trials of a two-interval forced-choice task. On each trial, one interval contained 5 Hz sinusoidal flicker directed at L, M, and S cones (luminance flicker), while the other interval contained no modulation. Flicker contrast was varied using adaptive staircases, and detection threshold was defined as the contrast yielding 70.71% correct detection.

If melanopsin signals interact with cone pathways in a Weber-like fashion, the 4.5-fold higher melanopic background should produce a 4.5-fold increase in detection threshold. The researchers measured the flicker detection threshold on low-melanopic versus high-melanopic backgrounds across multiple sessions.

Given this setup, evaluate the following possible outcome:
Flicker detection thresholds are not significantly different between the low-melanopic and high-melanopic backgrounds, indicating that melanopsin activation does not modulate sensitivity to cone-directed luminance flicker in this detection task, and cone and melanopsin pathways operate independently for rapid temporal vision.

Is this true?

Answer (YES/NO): YES